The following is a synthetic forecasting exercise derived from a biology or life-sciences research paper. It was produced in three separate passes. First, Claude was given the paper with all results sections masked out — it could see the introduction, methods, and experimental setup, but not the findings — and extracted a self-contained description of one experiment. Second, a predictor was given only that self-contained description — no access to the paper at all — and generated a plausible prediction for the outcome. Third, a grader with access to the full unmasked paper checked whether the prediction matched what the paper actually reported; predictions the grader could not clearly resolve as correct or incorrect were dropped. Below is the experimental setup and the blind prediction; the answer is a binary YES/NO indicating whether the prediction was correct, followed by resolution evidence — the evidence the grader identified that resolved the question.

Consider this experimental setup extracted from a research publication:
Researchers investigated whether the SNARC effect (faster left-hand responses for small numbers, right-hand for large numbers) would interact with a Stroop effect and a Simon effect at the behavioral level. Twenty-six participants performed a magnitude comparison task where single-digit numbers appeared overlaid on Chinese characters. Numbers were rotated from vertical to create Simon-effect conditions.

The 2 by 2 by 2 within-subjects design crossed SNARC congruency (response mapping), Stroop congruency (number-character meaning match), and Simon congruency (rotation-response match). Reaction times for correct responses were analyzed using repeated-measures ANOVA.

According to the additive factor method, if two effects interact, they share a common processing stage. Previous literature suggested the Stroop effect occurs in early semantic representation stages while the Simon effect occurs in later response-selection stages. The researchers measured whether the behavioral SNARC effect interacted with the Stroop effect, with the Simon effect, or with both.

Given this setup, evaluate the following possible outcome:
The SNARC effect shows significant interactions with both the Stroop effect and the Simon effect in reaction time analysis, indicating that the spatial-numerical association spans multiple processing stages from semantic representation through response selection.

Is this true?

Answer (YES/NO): YES